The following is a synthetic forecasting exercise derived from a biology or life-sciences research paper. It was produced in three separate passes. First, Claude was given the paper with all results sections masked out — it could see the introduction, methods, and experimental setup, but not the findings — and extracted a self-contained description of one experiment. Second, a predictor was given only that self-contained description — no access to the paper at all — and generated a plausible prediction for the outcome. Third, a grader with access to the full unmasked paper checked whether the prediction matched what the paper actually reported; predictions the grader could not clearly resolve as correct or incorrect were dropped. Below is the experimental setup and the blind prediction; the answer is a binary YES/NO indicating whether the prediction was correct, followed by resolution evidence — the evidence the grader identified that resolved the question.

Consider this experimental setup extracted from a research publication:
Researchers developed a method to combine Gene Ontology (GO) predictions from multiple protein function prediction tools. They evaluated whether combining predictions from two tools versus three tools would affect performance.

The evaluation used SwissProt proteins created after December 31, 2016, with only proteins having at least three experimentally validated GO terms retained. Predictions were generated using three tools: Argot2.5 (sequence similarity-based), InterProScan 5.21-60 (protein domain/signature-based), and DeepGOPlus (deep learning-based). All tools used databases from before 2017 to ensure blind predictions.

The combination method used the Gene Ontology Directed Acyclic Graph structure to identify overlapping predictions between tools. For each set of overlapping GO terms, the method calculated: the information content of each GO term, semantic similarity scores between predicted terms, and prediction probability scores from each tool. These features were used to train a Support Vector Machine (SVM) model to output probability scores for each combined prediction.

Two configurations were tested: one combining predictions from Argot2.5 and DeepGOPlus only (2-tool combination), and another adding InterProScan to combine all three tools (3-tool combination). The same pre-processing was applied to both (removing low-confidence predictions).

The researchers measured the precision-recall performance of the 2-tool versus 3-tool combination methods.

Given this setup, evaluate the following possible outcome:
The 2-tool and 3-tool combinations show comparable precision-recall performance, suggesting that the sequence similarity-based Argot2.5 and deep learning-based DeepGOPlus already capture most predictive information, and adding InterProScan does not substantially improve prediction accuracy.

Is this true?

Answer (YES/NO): NO